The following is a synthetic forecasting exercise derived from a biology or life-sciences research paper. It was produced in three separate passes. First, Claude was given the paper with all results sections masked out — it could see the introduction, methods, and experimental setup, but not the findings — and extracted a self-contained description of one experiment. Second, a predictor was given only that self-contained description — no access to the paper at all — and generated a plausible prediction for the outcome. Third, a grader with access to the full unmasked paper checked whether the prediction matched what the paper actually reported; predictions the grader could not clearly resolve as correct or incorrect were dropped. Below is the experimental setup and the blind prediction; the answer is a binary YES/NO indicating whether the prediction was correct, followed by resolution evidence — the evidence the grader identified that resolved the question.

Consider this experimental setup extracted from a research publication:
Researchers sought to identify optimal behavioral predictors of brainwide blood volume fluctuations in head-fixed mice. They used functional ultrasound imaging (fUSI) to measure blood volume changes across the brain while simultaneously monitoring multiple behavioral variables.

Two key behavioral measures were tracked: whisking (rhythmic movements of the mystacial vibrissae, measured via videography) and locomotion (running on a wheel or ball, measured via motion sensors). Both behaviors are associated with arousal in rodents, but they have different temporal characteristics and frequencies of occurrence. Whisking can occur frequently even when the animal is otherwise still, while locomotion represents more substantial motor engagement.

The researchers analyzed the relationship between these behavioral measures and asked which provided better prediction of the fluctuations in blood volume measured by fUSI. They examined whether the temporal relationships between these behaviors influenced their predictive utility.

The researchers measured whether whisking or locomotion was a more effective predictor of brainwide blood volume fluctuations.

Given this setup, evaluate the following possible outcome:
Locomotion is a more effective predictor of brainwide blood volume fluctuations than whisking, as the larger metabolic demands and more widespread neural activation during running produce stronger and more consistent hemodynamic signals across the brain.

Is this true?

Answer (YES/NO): NO